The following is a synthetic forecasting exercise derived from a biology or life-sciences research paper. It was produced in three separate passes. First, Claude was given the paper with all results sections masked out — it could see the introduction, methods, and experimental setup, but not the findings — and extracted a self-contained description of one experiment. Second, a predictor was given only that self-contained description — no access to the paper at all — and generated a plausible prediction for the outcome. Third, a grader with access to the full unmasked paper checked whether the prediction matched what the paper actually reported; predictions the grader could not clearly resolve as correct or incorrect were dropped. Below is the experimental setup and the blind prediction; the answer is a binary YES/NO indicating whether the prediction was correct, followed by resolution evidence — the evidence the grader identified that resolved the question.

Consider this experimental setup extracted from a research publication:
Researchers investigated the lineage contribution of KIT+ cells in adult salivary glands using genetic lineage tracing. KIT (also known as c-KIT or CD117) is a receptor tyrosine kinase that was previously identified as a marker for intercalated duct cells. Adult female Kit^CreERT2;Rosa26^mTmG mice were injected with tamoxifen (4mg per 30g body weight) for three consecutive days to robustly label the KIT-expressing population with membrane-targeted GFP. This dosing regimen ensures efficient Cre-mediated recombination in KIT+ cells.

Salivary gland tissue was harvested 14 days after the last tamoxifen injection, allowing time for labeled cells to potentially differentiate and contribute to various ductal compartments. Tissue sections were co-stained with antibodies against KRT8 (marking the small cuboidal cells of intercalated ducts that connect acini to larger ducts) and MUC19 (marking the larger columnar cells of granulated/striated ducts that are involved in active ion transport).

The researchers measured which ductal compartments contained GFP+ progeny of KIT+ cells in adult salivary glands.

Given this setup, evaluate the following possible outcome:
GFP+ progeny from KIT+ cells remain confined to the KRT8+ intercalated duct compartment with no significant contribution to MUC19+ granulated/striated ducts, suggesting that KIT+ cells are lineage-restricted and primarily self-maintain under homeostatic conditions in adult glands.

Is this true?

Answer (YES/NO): YES